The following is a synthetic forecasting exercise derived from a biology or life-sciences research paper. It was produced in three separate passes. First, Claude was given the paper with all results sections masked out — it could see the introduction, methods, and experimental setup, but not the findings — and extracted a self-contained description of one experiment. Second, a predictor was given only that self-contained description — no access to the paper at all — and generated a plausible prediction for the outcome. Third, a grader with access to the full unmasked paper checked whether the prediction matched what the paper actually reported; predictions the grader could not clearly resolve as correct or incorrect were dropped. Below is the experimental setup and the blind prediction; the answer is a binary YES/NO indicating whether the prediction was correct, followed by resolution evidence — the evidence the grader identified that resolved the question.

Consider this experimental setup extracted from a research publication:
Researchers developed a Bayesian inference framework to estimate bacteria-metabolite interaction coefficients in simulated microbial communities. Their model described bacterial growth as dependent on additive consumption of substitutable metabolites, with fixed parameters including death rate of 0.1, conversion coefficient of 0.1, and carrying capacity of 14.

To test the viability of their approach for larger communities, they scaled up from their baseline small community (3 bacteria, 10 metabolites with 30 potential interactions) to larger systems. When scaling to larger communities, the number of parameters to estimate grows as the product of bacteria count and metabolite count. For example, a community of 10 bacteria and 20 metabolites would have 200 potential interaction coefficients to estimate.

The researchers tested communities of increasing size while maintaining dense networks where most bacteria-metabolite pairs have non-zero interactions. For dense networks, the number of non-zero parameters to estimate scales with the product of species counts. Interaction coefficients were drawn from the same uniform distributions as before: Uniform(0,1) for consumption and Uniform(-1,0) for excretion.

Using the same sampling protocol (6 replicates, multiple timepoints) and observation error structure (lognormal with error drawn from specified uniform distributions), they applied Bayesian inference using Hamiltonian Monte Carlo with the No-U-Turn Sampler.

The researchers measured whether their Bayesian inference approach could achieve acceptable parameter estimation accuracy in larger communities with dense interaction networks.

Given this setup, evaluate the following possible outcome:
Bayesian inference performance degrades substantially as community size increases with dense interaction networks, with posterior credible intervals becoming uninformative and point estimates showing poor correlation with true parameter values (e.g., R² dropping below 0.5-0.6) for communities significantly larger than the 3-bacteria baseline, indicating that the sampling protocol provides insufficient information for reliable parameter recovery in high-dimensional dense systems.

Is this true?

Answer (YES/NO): YES